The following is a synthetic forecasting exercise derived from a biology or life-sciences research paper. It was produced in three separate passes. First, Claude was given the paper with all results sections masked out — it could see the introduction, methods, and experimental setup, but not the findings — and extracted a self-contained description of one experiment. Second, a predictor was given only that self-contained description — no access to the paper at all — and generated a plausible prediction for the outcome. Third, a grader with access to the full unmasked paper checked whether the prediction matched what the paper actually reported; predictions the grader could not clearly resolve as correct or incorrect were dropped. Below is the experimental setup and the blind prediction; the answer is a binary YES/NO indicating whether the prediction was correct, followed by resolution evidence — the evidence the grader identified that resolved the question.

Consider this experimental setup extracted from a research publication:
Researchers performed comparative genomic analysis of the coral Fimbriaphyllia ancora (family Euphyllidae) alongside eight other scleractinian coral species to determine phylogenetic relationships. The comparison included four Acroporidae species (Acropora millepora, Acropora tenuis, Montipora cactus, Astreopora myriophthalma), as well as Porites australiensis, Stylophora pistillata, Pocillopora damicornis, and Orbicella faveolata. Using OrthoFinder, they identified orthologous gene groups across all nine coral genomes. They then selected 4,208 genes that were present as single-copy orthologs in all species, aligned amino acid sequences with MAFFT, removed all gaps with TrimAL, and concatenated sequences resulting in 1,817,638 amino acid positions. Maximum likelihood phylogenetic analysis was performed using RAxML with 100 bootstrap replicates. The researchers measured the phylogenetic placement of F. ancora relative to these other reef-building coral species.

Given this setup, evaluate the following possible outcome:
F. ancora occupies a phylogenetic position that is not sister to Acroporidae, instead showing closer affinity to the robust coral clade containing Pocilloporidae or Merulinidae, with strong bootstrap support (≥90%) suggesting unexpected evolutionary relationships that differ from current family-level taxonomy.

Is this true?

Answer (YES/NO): NO